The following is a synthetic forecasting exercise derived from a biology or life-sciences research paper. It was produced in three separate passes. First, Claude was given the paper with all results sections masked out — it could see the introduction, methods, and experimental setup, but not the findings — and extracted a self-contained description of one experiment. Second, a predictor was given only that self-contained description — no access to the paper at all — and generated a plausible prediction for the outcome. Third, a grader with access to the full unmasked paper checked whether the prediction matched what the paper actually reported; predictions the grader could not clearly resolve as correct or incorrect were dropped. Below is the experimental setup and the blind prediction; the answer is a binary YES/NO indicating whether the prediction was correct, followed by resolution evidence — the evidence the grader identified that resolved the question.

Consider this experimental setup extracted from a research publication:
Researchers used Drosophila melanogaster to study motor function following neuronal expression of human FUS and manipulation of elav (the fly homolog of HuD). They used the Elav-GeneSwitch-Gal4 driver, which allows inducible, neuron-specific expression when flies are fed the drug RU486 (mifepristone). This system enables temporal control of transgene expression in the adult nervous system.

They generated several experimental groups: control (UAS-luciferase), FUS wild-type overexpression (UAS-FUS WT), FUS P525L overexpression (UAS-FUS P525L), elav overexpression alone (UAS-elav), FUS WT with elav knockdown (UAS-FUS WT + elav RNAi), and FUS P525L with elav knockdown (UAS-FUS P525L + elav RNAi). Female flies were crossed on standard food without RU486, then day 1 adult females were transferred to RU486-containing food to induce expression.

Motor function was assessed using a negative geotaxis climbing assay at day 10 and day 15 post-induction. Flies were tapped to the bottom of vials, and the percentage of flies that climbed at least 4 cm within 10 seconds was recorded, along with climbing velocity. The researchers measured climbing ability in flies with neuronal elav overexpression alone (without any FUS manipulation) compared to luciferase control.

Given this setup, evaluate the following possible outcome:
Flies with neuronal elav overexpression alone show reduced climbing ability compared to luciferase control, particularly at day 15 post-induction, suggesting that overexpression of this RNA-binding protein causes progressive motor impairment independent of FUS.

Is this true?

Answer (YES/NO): YES